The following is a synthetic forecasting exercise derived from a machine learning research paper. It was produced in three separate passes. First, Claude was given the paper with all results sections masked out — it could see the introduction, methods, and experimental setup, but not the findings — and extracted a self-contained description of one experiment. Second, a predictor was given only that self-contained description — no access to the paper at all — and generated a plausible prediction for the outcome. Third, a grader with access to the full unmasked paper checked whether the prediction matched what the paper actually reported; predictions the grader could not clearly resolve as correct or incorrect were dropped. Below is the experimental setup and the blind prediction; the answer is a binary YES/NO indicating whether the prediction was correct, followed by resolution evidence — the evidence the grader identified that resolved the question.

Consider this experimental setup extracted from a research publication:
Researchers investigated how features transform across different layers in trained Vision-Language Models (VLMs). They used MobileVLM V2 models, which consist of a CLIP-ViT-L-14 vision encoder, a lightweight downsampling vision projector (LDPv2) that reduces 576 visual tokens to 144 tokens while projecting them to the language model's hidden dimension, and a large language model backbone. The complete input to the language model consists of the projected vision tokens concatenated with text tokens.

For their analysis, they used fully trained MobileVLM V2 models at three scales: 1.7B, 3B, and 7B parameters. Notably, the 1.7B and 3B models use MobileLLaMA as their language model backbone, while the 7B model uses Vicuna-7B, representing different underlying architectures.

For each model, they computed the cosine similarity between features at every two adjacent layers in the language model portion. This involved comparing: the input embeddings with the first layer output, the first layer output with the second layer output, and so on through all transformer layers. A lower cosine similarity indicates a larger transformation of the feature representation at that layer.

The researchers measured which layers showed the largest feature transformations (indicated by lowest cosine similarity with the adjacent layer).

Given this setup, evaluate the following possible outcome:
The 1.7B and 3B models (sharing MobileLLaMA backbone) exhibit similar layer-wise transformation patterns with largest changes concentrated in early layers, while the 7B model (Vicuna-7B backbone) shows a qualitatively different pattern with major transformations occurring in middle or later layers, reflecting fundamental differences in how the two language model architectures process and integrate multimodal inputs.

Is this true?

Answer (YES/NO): NO